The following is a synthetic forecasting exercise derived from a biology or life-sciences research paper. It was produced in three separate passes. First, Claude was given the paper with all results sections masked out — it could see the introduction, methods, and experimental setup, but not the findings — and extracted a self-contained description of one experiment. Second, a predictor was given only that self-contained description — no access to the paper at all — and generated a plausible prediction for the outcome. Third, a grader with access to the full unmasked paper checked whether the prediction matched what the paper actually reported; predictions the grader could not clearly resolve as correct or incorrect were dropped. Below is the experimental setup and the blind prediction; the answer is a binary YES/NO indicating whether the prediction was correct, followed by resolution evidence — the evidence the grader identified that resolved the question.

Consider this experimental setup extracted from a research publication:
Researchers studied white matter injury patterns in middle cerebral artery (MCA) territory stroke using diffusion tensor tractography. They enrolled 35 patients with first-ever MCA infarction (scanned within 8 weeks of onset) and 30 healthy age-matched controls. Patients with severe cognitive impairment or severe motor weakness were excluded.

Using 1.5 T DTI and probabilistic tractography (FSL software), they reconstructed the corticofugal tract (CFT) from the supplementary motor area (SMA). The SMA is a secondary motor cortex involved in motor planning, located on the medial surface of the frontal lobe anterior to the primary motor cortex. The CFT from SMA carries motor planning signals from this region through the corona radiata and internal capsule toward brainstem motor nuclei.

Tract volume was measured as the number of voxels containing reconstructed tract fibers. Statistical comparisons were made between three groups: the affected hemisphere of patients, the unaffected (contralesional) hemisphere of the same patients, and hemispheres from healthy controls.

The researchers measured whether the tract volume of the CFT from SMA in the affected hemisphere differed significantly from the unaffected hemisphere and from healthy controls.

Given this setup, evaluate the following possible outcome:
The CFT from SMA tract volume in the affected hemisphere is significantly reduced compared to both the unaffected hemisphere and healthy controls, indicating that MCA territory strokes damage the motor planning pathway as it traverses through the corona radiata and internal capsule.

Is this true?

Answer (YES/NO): NO